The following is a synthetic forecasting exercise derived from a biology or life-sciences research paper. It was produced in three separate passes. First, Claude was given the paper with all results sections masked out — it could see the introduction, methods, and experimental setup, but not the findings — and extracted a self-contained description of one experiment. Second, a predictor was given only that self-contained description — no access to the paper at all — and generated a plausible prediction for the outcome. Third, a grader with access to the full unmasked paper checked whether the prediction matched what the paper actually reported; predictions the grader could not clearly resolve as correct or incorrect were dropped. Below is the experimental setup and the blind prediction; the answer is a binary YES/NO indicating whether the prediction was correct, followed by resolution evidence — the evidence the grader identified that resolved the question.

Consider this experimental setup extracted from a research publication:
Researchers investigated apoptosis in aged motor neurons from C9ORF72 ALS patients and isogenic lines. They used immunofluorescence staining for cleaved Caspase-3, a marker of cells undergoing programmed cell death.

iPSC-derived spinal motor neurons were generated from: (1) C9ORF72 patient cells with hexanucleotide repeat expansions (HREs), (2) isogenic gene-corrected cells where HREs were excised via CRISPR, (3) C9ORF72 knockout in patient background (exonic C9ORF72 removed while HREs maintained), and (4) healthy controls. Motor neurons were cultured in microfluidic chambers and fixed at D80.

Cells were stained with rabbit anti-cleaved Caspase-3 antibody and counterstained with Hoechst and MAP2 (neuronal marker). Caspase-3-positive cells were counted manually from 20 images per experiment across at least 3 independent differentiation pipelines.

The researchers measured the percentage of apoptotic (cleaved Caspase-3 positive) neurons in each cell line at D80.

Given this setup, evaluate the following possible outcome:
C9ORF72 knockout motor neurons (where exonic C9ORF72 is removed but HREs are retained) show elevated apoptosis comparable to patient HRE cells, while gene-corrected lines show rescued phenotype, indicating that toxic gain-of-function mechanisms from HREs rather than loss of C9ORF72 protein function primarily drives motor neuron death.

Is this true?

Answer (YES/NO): NO